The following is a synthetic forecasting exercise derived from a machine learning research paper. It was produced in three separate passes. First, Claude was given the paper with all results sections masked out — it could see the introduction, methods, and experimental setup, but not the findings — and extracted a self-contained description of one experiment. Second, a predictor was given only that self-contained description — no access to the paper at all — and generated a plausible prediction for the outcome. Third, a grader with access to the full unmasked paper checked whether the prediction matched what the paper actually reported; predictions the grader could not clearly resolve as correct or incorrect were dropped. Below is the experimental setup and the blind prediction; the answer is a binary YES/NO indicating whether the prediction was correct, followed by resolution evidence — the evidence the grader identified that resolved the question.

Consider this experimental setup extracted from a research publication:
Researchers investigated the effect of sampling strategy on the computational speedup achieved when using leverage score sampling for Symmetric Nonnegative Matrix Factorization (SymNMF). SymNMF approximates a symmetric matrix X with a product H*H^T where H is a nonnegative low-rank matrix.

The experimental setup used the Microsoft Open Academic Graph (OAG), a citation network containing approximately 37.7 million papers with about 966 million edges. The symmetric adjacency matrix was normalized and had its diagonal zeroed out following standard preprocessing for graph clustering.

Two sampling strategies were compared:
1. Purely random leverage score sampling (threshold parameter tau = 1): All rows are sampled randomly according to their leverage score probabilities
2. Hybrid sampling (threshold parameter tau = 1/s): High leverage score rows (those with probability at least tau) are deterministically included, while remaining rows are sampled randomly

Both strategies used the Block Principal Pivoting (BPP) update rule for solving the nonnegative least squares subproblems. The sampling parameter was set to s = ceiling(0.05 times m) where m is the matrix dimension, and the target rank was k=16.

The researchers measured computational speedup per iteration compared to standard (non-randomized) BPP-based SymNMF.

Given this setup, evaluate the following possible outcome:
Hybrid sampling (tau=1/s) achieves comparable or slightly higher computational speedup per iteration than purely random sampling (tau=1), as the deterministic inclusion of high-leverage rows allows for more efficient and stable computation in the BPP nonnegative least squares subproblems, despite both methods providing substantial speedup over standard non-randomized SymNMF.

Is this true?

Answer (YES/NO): NO